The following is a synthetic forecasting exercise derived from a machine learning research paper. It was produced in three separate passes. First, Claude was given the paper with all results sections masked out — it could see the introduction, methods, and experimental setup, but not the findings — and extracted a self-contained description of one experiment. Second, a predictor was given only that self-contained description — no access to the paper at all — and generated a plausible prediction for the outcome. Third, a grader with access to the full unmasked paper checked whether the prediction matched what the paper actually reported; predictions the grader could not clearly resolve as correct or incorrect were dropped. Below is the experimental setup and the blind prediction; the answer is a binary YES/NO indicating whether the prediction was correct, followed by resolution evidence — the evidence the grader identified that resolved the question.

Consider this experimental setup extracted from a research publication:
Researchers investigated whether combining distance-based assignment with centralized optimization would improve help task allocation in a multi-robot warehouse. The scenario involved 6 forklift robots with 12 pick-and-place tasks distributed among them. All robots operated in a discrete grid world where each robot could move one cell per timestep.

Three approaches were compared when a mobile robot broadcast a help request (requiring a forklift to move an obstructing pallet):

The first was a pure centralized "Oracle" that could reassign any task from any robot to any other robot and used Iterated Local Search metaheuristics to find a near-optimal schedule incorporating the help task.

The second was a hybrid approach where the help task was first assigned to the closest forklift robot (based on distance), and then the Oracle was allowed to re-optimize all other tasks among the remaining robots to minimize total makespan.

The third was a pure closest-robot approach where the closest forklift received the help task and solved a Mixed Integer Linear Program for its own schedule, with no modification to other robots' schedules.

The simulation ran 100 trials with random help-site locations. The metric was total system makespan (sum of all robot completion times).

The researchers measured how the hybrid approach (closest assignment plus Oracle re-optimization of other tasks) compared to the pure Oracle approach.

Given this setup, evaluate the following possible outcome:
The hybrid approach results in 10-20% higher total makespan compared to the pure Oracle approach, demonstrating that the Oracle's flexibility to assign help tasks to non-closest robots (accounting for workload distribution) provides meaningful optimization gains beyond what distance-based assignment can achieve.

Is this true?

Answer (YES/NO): NO